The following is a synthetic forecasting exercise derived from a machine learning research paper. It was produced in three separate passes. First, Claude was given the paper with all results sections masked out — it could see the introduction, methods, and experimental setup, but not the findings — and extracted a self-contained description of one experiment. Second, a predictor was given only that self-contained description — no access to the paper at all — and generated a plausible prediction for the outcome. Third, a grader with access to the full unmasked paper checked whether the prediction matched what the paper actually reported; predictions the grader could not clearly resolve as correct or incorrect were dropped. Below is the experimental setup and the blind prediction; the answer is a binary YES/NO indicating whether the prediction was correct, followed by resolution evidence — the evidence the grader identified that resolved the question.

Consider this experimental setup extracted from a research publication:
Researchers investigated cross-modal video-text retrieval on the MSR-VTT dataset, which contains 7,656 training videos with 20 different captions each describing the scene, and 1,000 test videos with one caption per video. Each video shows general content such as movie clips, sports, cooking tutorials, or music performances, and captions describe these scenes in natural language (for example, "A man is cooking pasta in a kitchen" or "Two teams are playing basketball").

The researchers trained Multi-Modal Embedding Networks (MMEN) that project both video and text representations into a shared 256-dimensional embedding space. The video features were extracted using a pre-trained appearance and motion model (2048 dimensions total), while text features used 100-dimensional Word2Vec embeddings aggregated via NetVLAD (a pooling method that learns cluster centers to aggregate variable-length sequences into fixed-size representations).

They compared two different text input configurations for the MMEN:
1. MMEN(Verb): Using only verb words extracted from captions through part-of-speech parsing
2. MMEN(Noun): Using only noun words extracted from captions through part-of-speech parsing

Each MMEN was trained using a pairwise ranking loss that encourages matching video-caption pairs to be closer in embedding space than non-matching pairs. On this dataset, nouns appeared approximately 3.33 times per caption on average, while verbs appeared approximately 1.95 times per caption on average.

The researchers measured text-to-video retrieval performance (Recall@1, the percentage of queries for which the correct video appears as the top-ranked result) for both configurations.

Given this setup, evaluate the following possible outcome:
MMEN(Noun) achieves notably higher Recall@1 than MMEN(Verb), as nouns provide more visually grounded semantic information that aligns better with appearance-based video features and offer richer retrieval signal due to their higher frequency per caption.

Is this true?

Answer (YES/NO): YES